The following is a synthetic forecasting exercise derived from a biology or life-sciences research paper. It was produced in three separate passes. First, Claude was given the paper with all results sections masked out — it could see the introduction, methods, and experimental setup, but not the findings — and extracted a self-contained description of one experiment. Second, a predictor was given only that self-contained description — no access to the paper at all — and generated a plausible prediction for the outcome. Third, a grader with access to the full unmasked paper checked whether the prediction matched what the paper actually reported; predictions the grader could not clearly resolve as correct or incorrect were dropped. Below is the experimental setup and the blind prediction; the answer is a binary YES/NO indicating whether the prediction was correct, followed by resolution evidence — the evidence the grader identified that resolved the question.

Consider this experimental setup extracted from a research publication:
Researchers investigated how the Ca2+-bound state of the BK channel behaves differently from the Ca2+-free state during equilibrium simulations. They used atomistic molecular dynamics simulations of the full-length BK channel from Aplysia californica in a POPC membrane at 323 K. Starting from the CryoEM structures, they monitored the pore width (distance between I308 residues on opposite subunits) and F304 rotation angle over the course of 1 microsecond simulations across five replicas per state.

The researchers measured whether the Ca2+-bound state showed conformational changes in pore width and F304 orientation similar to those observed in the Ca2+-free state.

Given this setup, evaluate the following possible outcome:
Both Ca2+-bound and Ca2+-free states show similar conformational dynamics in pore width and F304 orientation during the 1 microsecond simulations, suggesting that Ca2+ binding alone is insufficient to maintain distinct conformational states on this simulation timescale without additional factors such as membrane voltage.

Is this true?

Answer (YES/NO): NO